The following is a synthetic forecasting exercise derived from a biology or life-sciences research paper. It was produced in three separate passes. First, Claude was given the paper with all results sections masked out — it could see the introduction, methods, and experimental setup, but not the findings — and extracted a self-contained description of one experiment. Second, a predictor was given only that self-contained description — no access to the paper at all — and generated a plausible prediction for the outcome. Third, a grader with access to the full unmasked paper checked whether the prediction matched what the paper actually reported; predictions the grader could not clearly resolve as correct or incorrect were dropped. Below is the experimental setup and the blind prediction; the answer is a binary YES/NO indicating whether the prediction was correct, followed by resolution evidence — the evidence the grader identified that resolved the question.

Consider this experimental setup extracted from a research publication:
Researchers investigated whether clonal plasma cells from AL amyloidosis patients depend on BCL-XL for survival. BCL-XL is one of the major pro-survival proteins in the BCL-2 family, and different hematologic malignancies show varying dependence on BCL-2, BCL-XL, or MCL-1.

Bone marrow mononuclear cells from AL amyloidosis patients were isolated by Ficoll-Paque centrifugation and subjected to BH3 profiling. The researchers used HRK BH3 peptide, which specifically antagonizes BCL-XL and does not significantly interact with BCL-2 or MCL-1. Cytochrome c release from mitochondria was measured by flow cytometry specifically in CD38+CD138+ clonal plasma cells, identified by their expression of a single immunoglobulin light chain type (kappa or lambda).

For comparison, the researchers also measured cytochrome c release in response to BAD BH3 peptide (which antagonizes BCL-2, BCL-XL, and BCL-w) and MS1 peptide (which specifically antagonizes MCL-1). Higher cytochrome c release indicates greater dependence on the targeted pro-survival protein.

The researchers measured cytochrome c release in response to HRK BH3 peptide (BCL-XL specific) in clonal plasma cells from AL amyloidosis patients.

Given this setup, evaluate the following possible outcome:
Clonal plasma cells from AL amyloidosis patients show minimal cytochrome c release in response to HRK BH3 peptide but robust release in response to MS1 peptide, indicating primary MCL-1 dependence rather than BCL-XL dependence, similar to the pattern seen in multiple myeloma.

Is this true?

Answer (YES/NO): NO